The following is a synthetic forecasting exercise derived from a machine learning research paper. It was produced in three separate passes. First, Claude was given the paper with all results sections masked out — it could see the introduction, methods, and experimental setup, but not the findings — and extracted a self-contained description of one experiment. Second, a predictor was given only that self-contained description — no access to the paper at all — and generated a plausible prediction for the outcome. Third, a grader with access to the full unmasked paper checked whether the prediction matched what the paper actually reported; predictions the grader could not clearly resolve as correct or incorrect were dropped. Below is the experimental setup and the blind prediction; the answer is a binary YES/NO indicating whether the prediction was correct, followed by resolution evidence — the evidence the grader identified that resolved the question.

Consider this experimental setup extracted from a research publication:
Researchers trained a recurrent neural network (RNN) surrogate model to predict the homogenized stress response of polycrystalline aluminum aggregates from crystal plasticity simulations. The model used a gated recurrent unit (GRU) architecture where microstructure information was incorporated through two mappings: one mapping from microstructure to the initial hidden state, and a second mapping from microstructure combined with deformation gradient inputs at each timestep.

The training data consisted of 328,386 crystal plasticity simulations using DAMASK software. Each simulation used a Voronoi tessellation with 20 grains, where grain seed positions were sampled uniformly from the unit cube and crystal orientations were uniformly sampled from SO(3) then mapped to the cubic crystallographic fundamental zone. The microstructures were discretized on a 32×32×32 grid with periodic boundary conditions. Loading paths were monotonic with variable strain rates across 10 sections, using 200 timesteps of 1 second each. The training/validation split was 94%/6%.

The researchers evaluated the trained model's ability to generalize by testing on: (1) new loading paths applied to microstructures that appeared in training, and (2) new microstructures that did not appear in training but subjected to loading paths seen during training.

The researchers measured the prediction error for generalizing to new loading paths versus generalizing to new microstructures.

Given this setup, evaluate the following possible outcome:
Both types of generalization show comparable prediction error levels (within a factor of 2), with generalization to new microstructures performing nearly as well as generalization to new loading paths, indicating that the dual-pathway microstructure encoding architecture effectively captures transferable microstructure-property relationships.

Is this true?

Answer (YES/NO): NO